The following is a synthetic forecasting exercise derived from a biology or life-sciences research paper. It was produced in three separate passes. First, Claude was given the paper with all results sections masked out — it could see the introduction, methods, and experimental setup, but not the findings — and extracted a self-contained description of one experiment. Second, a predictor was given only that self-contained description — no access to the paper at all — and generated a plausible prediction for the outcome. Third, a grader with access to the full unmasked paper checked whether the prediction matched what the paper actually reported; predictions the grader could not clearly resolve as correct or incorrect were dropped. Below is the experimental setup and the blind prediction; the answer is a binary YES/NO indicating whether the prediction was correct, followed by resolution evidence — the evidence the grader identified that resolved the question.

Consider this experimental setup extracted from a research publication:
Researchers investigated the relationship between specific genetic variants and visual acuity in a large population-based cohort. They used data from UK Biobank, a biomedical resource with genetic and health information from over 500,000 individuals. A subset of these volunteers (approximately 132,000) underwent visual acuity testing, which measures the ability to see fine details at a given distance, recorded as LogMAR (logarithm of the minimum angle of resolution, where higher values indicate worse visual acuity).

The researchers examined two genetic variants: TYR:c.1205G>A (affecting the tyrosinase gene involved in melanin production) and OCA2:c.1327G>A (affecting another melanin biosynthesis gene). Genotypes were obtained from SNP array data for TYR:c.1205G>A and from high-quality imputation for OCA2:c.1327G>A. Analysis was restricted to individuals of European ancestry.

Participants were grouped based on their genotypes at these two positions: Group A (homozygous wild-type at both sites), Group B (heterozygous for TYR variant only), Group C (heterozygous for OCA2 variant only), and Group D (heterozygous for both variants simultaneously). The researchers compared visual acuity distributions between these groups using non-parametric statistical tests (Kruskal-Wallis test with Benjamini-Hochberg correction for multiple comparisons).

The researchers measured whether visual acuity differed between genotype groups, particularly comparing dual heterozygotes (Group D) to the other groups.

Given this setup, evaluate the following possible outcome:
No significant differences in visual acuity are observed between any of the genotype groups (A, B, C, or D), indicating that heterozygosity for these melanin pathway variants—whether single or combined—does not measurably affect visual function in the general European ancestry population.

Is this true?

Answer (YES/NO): NO